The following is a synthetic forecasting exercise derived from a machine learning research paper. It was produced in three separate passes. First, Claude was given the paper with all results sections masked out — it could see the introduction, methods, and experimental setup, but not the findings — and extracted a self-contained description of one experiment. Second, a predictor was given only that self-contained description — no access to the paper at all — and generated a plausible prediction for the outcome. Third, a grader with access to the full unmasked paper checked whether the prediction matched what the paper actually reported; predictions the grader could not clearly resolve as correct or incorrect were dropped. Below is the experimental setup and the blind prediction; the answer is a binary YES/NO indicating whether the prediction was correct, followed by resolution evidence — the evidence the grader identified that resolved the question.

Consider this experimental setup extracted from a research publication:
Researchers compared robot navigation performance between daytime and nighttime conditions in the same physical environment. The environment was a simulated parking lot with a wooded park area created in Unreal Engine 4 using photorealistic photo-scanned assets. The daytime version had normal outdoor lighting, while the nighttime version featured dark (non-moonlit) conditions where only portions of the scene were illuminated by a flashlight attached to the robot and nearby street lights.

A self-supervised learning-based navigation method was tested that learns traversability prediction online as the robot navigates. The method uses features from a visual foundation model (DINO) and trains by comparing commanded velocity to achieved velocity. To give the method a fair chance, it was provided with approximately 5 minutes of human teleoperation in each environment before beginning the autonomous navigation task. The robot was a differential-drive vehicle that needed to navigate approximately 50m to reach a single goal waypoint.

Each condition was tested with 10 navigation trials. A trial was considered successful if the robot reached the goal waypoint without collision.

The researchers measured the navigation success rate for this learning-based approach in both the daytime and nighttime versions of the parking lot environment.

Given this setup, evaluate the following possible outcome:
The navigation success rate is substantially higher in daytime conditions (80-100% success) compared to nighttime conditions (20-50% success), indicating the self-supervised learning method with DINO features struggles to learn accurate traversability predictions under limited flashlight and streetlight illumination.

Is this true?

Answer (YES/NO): NO